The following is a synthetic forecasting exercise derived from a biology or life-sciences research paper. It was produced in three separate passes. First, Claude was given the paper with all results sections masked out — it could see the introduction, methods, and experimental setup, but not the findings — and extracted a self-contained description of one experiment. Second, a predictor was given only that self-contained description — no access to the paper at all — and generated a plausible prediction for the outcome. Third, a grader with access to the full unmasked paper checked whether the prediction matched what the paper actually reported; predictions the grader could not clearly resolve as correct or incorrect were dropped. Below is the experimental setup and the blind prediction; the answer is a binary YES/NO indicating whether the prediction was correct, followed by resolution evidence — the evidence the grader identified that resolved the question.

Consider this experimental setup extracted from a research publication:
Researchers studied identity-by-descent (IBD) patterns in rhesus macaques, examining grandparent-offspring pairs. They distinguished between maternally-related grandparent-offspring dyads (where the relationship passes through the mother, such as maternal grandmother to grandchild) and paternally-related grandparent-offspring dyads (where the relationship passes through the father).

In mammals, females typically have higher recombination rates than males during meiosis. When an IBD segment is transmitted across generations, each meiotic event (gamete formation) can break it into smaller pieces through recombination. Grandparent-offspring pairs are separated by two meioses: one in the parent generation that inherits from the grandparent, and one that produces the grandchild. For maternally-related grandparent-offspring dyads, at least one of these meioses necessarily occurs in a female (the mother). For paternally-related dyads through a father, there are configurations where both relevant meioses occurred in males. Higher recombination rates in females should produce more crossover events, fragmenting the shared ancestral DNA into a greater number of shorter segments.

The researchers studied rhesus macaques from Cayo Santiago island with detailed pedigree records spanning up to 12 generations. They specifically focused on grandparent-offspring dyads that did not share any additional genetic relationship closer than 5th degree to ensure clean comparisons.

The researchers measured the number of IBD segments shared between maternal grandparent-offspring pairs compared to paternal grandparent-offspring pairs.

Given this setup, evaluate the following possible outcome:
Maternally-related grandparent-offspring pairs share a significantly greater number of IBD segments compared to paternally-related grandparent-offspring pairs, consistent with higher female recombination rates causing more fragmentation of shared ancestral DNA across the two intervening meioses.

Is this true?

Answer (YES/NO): YES